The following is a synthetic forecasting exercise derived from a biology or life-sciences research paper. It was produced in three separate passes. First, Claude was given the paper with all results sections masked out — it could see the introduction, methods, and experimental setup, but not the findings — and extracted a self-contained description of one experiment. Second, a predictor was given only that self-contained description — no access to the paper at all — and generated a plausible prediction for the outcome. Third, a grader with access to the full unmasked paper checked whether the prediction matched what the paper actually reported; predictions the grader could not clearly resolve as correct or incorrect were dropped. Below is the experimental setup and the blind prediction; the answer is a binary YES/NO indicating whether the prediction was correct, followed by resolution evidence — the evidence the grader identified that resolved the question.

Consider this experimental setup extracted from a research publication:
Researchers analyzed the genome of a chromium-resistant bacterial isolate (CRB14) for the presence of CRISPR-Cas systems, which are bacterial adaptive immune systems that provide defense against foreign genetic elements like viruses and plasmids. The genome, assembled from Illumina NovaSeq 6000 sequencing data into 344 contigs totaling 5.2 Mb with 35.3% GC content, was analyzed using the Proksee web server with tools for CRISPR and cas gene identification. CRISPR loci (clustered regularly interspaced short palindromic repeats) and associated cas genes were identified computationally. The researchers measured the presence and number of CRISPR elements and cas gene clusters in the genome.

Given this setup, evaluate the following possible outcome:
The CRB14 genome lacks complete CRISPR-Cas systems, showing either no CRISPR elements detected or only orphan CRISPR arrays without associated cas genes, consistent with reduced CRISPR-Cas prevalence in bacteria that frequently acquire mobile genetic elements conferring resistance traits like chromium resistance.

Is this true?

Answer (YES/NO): NO